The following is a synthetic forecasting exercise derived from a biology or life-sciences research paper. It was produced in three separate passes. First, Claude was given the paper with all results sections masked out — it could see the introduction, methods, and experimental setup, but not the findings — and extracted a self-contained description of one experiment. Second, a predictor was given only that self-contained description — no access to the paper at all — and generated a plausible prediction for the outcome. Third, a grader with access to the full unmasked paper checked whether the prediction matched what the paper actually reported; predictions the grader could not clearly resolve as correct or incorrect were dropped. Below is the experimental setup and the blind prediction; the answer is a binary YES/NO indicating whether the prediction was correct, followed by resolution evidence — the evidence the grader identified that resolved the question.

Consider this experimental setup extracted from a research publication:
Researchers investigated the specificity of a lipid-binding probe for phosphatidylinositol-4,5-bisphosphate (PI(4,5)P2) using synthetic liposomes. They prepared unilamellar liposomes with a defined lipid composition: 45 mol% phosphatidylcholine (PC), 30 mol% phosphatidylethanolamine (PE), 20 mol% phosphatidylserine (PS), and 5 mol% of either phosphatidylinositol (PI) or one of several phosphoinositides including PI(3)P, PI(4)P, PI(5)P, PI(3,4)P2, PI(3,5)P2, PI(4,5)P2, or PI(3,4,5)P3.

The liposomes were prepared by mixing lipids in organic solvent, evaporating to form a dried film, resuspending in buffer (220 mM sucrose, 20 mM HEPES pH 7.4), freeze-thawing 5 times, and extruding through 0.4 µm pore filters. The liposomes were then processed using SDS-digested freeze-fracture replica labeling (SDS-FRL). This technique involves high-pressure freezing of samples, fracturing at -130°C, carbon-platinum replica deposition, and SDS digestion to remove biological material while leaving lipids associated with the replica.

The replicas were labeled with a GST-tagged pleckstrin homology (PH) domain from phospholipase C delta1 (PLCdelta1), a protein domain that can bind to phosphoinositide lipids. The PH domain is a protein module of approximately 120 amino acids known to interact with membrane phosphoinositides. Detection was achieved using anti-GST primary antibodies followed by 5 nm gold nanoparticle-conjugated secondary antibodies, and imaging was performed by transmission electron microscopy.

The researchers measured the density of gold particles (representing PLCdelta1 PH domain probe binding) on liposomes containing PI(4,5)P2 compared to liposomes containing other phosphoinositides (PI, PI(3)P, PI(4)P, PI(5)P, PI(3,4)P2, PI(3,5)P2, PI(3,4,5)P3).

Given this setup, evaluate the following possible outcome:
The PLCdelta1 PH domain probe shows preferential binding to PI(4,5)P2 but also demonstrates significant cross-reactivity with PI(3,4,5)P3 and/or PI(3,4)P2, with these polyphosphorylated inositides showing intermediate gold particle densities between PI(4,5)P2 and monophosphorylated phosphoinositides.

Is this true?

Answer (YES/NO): NO